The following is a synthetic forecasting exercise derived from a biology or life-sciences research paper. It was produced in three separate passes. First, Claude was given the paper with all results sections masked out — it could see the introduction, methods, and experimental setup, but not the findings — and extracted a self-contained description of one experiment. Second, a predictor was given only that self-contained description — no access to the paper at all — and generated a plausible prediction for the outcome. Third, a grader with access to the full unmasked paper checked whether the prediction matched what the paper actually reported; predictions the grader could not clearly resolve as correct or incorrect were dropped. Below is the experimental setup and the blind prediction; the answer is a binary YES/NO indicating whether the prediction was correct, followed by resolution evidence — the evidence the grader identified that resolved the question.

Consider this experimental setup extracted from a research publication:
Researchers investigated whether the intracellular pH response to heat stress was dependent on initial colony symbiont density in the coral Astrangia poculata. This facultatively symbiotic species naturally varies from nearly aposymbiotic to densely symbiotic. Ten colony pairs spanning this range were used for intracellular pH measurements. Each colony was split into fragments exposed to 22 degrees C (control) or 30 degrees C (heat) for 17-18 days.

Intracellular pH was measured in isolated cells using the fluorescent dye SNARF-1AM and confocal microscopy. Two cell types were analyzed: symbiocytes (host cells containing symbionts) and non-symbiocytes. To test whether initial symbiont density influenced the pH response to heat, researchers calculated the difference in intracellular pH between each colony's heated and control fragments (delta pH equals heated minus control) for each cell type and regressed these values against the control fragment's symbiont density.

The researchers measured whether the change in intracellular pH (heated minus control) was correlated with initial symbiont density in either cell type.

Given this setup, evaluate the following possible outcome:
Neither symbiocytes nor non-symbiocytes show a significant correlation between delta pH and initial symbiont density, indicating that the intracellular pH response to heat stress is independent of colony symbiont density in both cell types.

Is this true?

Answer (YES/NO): YES